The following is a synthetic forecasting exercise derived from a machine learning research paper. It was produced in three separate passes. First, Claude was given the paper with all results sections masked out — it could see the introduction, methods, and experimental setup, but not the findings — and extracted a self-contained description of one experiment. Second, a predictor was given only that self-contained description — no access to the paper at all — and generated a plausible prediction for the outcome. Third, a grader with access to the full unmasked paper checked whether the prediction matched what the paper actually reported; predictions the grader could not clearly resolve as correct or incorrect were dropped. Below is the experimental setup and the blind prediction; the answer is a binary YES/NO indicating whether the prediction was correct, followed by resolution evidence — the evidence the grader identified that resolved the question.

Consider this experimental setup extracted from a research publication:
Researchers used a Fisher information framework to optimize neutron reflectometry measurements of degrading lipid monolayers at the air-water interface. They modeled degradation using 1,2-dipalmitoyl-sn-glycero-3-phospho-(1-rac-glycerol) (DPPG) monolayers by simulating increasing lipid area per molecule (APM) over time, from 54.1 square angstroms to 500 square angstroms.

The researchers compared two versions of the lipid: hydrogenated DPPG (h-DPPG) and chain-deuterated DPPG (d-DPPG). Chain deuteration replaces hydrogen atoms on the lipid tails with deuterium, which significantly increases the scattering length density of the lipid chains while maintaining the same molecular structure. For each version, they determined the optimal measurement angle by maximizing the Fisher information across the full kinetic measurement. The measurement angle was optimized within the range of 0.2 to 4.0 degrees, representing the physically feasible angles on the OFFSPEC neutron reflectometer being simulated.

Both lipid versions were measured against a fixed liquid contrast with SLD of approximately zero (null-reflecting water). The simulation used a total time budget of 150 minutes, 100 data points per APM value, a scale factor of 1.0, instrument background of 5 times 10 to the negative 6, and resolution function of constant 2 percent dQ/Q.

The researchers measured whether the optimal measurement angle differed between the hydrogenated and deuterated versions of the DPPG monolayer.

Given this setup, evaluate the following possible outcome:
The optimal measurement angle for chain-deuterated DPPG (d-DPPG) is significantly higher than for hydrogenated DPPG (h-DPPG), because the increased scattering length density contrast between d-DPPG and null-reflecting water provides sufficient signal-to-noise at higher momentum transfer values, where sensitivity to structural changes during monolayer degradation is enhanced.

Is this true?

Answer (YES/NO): NO